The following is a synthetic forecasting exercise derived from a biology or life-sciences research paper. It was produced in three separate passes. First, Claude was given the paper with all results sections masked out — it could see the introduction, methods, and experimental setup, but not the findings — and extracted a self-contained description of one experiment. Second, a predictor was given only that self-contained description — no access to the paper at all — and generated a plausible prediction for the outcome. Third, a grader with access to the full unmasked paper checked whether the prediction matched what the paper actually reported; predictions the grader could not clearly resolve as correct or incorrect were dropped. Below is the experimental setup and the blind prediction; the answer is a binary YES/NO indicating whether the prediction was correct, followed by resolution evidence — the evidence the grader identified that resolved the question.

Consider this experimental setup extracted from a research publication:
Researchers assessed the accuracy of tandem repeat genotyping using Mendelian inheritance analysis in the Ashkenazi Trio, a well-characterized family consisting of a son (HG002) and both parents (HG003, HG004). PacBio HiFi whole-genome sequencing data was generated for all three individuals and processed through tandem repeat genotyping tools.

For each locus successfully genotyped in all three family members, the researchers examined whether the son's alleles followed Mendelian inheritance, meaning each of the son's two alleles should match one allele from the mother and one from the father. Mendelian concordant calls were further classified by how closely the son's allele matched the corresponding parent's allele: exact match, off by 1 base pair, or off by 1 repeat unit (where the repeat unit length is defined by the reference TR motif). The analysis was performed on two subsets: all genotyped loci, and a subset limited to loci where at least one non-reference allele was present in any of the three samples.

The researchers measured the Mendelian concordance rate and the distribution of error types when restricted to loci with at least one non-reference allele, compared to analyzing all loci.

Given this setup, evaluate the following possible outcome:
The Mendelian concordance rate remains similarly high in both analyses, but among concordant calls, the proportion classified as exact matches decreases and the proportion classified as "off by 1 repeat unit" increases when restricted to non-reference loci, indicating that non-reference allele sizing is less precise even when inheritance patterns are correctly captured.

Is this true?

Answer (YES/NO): NO